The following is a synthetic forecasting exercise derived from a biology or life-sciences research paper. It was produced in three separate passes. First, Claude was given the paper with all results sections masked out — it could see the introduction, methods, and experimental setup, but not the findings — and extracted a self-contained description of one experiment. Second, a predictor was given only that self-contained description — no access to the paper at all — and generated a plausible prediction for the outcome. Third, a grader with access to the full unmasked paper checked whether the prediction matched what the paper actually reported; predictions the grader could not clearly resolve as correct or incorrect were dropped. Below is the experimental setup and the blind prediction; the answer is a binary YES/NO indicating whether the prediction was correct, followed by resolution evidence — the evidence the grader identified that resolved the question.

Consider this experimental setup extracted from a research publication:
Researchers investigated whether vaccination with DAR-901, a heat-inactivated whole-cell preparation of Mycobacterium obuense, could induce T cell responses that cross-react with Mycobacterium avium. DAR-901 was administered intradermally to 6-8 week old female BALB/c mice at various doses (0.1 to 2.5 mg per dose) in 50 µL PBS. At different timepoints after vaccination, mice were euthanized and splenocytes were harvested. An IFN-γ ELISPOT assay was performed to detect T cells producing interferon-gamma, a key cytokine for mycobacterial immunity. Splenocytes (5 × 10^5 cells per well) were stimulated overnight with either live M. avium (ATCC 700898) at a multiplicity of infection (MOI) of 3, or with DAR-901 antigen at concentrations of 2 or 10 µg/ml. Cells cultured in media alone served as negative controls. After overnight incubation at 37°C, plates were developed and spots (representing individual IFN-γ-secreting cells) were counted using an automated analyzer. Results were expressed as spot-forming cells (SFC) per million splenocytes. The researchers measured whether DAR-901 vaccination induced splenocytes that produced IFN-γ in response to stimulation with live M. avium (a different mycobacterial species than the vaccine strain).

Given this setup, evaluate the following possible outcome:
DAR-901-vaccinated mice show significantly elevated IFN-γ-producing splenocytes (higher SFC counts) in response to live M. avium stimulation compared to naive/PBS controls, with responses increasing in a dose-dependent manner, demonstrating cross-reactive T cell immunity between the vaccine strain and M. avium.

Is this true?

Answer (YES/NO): NO